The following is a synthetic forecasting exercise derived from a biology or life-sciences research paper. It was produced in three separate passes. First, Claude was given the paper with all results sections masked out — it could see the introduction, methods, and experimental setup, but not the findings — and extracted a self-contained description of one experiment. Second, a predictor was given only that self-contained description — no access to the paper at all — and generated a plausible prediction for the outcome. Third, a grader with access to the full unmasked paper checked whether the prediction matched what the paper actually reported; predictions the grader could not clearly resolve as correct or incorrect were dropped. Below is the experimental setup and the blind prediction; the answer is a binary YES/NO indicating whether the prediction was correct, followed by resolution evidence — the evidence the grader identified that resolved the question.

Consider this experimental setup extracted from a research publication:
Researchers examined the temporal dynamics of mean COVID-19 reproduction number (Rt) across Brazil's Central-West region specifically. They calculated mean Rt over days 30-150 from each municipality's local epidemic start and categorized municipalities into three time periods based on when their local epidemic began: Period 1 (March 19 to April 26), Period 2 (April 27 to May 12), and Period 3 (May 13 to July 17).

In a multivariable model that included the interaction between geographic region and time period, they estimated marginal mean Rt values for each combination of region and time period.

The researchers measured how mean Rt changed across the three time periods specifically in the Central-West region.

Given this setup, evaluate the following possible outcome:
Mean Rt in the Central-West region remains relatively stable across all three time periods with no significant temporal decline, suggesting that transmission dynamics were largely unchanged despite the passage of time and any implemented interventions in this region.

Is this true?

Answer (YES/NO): NO